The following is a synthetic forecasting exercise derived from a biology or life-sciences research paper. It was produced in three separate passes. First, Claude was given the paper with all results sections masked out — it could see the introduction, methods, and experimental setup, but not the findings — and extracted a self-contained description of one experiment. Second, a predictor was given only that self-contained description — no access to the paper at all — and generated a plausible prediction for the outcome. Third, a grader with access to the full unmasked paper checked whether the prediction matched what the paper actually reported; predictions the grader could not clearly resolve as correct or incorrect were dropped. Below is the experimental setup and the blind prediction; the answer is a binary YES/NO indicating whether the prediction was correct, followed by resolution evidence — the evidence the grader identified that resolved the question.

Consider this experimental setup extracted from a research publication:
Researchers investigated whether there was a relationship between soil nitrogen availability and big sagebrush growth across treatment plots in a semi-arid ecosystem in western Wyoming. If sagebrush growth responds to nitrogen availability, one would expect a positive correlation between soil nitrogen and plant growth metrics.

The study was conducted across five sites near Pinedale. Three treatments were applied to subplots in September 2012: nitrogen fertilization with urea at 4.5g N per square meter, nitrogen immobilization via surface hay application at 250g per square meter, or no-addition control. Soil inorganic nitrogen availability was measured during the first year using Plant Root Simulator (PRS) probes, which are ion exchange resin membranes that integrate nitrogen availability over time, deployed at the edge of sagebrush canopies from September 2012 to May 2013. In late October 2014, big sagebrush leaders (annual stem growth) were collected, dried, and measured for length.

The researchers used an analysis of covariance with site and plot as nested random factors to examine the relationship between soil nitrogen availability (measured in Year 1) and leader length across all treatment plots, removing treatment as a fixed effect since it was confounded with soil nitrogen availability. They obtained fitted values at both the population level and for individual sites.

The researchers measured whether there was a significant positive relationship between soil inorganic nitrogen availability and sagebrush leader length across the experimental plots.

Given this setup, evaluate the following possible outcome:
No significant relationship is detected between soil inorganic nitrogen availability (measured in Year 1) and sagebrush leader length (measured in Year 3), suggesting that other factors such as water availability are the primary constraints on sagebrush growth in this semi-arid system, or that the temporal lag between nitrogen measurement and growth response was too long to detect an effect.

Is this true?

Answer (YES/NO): NO